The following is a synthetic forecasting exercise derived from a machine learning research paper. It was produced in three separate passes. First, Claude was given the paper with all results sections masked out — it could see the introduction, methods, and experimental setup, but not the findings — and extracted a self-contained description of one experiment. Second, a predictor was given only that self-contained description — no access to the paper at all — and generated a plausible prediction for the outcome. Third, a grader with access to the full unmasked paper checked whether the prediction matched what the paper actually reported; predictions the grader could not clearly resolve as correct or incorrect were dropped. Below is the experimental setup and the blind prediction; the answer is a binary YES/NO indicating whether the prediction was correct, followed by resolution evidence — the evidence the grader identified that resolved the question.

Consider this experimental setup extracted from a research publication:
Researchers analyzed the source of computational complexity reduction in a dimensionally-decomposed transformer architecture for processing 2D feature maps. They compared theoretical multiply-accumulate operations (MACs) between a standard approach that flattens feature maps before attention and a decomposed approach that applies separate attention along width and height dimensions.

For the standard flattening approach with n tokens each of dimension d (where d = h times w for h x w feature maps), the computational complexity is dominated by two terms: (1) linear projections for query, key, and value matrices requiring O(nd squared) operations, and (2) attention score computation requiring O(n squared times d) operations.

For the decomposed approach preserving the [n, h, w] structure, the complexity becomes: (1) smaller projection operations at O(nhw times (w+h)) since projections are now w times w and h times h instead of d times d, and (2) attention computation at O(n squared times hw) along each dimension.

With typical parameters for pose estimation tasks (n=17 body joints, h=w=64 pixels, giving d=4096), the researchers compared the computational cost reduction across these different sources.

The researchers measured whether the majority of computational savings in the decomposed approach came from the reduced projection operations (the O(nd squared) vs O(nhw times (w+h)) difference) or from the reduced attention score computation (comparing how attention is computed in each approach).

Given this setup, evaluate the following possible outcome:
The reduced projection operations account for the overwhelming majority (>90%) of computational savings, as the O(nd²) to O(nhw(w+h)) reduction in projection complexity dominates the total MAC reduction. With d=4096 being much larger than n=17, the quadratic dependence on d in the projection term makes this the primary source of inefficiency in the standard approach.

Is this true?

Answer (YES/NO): YES